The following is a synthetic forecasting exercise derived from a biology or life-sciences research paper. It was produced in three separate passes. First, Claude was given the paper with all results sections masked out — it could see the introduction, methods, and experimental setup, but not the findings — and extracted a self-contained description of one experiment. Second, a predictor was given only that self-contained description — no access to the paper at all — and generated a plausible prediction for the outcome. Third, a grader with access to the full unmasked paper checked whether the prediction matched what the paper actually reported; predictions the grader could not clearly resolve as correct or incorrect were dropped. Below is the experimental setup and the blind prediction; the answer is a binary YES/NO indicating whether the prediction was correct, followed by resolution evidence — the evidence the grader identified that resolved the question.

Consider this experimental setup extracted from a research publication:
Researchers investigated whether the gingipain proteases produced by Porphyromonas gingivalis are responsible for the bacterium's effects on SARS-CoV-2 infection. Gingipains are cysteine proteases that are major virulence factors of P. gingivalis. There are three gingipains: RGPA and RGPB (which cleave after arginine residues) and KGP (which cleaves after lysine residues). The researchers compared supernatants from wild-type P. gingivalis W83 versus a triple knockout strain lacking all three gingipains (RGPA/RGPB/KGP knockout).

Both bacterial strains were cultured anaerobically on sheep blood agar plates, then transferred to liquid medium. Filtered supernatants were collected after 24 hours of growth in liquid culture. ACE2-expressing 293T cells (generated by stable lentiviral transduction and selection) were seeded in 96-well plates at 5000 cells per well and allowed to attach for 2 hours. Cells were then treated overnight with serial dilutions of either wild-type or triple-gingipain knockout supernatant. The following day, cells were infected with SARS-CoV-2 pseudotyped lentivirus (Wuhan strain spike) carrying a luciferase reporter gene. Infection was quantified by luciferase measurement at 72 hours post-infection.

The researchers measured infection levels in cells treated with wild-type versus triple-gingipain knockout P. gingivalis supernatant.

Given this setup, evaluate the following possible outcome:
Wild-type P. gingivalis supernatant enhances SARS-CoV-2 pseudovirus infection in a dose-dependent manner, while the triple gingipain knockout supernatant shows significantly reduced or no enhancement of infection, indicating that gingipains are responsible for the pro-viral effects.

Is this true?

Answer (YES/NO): NO